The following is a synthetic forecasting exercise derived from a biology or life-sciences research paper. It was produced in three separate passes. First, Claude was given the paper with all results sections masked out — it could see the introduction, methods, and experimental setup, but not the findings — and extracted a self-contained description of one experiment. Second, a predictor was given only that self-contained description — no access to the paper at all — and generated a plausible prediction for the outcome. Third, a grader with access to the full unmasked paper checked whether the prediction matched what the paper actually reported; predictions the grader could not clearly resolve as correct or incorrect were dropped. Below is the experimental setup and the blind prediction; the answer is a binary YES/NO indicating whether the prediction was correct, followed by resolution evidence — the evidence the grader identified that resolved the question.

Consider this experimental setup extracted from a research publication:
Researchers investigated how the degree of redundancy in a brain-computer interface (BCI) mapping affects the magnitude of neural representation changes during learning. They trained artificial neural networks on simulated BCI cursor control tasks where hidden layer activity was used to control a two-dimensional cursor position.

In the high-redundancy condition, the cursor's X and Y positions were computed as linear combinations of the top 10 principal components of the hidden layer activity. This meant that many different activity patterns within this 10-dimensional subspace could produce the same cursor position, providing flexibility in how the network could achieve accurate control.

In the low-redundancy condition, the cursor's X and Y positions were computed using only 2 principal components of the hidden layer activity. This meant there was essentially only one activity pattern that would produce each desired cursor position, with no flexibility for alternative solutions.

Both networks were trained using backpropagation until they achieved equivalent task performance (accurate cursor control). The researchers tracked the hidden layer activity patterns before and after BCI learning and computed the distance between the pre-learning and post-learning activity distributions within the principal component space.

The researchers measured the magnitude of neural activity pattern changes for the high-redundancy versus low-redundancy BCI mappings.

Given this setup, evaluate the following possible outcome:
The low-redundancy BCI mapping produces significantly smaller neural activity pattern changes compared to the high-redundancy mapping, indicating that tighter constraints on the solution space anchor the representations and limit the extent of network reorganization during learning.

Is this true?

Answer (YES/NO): NO